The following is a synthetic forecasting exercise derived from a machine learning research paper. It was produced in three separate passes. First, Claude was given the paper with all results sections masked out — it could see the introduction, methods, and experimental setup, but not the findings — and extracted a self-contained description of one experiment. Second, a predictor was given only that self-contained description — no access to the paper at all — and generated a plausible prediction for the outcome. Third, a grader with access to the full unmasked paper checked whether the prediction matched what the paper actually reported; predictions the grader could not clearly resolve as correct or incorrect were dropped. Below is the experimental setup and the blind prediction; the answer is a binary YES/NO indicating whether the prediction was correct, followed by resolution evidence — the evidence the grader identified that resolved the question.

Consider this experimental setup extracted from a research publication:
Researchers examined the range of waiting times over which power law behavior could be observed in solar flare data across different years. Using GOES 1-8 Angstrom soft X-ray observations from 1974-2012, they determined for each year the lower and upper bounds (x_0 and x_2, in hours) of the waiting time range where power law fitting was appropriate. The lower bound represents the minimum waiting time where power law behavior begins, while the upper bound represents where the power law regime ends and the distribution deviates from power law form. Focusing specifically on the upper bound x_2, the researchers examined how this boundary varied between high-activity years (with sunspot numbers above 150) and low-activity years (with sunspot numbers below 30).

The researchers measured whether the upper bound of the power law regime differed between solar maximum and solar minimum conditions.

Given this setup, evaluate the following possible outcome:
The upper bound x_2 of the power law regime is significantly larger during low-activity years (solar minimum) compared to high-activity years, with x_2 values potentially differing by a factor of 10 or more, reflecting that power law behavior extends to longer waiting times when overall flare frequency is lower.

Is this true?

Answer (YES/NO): YES